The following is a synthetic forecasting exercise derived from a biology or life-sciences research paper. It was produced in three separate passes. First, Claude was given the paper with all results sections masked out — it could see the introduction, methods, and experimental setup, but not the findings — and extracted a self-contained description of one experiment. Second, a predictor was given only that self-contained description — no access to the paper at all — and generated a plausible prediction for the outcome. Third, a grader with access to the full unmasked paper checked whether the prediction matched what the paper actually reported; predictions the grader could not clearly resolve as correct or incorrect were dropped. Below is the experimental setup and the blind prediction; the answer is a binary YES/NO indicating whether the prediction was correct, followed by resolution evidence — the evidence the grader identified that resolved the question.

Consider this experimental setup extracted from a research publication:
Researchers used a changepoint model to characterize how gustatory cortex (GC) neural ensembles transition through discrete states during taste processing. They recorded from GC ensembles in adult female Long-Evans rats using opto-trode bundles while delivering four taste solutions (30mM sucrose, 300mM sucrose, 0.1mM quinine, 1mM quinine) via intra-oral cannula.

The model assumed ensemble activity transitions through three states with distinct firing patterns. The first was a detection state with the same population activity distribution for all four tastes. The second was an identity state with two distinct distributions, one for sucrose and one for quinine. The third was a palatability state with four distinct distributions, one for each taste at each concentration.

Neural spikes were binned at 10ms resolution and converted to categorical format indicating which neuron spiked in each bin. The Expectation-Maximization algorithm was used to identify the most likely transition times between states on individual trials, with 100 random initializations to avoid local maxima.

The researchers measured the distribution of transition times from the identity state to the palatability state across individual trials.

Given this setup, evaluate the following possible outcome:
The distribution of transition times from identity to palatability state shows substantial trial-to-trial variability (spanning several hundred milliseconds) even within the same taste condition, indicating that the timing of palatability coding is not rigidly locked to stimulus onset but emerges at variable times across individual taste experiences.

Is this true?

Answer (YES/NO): YES